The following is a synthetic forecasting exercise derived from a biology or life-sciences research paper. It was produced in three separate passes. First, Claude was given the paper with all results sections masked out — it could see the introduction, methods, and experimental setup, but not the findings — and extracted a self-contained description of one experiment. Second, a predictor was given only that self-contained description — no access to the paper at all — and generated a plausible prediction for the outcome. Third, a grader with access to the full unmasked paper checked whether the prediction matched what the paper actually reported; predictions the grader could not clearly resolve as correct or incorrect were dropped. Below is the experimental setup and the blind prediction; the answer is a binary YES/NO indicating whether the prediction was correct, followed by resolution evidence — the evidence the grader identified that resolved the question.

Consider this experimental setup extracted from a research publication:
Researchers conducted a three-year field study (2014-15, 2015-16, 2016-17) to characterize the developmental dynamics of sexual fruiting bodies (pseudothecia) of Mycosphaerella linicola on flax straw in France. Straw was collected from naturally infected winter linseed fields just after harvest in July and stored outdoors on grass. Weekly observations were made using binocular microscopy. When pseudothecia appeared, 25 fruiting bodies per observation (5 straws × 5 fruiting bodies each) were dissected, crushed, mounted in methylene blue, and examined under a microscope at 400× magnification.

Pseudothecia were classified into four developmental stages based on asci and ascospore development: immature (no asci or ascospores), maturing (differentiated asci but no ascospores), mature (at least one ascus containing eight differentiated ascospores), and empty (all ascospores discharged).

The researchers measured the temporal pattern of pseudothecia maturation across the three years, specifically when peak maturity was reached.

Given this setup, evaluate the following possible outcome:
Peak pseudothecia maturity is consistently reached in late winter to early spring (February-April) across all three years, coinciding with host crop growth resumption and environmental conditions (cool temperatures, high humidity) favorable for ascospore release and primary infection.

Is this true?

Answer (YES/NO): NO